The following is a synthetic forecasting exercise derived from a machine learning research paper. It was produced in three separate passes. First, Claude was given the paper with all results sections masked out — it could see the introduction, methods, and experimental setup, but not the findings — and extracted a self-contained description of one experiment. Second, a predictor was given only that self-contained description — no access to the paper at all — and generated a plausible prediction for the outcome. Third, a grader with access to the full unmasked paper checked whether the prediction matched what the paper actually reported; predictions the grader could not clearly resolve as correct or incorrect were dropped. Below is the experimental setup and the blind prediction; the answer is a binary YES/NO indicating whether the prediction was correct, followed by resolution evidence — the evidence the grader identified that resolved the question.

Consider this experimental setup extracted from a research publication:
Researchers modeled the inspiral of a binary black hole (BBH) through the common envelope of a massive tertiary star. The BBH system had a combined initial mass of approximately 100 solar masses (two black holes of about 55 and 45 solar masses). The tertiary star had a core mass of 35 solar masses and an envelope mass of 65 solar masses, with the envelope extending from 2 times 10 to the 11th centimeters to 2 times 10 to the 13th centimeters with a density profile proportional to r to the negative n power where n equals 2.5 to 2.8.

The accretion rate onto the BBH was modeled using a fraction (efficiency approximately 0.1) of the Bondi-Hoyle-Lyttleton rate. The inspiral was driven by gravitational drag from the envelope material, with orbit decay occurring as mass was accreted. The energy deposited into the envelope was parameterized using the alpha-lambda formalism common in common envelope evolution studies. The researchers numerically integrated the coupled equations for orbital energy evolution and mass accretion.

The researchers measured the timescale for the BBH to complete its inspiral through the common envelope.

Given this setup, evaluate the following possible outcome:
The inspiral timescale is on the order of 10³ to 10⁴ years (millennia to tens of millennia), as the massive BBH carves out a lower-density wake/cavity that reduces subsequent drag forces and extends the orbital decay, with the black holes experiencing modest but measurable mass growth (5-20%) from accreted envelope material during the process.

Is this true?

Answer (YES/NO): NO